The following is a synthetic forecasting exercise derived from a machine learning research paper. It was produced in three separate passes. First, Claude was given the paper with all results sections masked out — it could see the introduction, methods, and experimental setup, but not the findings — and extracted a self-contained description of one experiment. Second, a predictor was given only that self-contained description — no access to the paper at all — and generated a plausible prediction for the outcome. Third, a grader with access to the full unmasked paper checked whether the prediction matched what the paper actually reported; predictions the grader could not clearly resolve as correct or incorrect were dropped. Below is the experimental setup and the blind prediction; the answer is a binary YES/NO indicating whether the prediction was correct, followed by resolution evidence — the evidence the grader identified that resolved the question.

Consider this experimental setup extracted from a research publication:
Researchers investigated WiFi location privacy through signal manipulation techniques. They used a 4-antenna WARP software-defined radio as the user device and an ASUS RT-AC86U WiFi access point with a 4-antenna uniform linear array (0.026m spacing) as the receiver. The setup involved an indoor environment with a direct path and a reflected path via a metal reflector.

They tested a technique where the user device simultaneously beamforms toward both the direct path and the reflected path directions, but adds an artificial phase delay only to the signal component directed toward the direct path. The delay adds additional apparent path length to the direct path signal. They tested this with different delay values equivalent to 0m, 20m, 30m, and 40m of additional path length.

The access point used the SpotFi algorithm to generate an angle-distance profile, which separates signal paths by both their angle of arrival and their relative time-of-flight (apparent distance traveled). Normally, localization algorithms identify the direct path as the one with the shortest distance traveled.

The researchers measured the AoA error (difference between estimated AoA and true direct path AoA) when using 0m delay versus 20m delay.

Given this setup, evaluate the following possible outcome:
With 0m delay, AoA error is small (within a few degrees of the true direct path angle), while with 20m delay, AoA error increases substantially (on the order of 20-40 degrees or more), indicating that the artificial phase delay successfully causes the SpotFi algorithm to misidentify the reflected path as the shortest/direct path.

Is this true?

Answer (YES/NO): YES